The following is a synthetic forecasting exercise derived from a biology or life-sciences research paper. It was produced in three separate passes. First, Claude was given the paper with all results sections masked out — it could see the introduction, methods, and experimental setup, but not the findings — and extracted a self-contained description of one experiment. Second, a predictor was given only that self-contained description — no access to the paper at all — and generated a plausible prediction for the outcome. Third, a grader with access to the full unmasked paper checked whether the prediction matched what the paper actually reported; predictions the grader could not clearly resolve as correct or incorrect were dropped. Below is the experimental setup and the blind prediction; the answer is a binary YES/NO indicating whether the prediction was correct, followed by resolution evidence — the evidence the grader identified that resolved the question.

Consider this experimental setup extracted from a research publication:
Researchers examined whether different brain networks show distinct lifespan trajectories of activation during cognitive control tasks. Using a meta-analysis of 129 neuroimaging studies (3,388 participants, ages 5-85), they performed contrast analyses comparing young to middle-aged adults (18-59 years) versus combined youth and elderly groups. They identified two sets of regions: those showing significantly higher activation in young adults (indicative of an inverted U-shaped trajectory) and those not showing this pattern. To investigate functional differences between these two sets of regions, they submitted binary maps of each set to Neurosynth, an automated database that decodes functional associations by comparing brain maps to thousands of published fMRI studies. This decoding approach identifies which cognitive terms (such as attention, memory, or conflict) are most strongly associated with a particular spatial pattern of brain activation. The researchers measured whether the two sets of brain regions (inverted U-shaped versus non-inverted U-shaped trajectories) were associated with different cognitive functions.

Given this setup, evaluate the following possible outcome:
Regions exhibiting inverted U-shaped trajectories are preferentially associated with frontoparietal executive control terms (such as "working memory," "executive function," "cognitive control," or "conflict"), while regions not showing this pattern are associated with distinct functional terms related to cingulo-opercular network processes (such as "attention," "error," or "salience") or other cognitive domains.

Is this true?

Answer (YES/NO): NO